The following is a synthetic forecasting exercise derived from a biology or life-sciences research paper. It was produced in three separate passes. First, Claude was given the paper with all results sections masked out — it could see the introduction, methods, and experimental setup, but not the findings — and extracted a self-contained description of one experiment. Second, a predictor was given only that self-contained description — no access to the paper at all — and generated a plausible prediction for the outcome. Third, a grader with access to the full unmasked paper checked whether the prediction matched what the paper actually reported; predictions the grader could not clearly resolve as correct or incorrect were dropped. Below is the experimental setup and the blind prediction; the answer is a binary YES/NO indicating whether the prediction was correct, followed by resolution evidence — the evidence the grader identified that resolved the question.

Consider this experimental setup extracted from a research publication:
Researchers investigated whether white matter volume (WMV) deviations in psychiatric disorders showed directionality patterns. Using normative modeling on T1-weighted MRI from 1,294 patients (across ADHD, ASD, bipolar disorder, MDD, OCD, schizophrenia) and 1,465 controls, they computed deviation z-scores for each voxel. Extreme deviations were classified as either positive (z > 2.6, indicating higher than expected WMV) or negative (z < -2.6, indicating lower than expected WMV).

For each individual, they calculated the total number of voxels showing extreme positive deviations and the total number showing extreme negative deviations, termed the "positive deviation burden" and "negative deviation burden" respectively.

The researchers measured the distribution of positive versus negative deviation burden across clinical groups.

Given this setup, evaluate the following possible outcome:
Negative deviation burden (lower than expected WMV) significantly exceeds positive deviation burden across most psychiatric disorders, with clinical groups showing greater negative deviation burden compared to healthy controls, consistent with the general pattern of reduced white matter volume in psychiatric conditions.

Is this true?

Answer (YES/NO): NO